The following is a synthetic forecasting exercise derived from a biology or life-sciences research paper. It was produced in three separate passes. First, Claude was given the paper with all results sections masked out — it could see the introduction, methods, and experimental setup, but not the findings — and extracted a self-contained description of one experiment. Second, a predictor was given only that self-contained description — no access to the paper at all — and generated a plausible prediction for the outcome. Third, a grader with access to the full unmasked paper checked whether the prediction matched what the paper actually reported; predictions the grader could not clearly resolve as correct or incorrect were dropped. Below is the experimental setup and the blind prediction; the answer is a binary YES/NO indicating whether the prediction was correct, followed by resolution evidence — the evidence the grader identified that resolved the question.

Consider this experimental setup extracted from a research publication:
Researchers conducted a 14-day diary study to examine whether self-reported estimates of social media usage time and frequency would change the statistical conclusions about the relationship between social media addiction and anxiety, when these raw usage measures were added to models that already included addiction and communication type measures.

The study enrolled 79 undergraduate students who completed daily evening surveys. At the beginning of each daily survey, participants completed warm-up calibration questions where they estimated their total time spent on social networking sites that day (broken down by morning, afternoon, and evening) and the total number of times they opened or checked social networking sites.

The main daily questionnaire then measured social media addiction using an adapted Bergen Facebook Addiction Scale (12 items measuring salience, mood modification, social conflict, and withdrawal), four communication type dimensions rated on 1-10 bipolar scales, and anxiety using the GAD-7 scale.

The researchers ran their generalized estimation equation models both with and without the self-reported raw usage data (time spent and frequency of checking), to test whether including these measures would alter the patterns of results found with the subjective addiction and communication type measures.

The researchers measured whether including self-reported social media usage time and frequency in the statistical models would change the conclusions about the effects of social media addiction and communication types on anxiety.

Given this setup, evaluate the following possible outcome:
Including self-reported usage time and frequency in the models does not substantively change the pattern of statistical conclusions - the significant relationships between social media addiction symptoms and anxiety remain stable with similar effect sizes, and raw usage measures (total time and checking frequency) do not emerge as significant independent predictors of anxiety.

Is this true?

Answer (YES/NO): YES